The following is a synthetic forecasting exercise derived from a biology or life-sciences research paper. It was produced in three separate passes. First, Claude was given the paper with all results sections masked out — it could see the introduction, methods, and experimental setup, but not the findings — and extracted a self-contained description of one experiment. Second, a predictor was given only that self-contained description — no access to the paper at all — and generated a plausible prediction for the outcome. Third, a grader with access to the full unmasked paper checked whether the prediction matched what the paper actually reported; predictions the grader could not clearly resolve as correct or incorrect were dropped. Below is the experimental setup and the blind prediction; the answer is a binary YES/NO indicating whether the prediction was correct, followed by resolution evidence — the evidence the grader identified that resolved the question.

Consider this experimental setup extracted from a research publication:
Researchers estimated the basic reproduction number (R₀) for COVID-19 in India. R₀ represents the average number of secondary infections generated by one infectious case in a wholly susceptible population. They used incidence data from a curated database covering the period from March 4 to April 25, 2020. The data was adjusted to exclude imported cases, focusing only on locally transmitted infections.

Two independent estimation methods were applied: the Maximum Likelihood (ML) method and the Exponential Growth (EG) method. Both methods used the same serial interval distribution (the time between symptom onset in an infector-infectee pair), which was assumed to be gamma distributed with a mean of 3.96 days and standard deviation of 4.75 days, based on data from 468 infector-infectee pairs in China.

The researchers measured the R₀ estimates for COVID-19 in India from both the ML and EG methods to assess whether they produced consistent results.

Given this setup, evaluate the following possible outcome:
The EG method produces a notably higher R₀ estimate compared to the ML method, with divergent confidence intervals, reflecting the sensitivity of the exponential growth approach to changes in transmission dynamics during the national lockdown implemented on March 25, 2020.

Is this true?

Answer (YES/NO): NO